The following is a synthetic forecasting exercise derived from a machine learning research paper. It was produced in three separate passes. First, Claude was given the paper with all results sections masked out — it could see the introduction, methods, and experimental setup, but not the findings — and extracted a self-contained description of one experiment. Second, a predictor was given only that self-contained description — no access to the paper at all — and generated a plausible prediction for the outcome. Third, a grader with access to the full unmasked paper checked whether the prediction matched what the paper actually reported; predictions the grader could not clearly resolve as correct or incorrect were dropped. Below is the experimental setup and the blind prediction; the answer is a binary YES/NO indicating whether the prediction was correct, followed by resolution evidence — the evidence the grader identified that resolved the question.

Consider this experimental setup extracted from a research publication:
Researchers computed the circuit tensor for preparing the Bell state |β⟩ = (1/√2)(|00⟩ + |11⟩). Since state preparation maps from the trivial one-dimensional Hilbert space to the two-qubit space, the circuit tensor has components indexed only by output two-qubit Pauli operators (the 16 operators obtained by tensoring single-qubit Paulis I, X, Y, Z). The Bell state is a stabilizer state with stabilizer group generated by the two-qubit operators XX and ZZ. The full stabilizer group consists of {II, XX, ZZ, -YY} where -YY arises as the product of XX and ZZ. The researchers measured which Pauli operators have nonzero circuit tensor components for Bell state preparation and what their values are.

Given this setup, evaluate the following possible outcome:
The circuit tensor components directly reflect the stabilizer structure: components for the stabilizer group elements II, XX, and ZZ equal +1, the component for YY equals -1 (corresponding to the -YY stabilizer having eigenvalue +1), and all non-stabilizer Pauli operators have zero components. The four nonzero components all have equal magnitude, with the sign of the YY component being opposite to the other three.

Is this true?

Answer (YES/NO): YES